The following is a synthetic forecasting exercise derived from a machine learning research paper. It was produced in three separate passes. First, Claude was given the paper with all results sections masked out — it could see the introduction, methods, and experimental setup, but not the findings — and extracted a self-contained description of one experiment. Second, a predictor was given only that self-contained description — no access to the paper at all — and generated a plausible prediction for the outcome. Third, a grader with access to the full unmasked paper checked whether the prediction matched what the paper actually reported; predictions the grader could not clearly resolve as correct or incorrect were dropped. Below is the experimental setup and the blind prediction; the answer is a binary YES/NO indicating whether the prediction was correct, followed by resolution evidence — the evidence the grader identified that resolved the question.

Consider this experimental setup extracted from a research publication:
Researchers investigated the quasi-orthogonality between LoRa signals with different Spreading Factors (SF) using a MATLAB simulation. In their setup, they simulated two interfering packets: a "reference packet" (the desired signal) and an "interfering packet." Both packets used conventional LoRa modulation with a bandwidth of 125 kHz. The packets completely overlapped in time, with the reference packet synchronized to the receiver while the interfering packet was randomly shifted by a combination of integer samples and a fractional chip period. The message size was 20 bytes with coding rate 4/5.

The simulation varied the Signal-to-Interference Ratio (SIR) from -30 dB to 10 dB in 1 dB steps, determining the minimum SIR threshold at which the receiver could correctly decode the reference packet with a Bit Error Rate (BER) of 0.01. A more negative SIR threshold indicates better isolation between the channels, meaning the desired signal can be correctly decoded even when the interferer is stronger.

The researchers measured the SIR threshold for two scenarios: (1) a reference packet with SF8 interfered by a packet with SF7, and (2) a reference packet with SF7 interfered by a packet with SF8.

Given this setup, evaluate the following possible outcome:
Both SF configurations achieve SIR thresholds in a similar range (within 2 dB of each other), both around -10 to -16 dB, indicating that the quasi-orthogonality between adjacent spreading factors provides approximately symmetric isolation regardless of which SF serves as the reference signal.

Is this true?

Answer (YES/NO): YES